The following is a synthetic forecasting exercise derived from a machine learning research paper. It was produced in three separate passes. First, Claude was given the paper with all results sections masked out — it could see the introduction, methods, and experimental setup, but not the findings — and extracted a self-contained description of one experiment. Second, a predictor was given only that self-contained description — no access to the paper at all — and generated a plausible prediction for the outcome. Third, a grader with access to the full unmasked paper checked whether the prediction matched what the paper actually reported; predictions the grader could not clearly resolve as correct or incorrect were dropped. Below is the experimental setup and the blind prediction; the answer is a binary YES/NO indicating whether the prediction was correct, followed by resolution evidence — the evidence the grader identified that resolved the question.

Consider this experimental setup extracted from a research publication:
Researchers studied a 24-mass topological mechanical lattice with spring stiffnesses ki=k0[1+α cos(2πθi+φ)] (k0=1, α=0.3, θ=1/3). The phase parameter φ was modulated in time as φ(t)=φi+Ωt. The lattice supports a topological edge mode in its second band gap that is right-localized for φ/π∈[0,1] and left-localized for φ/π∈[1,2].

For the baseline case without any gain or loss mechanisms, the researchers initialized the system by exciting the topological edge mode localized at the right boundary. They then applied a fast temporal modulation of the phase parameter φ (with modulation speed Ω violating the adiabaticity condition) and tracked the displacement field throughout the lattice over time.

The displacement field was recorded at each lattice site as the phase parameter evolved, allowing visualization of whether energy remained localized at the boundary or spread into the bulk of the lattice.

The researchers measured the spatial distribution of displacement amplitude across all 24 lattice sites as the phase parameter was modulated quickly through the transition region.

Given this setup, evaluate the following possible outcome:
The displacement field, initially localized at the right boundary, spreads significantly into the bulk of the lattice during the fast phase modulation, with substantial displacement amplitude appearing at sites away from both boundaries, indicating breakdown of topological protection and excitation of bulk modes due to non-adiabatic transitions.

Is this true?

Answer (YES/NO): YES